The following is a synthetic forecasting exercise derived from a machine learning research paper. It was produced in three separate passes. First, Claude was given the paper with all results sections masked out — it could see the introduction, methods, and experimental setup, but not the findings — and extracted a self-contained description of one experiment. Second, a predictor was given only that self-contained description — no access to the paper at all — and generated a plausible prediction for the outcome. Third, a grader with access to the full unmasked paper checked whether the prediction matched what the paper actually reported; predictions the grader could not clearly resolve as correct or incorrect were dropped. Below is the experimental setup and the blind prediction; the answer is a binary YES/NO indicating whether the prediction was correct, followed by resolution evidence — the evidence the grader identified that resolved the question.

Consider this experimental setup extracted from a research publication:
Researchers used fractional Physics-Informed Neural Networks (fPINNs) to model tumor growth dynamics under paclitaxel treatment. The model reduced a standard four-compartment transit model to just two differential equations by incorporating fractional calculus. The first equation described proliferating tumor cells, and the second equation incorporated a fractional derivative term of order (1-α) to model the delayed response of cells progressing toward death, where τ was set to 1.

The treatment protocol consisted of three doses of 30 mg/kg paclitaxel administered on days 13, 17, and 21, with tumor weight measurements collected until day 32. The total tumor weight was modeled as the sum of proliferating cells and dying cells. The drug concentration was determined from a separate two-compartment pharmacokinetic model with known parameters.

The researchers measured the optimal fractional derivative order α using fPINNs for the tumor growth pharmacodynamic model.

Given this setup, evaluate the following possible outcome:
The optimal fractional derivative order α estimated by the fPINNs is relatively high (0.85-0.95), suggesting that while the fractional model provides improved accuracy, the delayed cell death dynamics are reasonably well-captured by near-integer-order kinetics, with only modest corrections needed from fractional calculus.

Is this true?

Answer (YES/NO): NO